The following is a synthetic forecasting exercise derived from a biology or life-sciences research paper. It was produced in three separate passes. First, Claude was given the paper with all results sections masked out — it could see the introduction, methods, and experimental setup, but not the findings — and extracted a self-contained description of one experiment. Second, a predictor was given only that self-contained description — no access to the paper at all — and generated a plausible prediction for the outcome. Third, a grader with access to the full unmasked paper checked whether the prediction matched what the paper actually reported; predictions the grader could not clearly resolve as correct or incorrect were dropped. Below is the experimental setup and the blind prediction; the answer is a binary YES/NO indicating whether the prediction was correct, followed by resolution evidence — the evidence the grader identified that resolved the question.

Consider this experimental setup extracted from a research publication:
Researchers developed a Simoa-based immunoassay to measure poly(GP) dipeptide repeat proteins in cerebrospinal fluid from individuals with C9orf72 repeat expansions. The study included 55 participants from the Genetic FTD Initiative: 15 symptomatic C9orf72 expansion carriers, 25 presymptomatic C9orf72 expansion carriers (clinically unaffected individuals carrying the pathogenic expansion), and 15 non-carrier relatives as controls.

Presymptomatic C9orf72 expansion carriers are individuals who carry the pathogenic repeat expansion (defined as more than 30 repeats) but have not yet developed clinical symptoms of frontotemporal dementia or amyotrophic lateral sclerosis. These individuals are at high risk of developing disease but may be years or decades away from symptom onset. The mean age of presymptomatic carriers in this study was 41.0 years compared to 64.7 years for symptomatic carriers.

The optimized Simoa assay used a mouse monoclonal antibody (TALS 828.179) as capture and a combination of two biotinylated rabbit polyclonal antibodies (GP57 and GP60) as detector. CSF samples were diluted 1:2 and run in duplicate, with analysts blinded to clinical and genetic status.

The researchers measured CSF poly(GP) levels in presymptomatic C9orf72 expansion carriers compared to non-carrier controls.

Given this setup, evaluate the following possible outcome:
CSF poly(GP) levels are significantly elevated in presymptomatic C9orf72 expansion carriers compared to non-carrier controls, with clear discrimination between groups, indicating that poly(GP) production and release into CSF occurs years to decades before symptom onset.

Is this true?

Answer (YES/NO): YES